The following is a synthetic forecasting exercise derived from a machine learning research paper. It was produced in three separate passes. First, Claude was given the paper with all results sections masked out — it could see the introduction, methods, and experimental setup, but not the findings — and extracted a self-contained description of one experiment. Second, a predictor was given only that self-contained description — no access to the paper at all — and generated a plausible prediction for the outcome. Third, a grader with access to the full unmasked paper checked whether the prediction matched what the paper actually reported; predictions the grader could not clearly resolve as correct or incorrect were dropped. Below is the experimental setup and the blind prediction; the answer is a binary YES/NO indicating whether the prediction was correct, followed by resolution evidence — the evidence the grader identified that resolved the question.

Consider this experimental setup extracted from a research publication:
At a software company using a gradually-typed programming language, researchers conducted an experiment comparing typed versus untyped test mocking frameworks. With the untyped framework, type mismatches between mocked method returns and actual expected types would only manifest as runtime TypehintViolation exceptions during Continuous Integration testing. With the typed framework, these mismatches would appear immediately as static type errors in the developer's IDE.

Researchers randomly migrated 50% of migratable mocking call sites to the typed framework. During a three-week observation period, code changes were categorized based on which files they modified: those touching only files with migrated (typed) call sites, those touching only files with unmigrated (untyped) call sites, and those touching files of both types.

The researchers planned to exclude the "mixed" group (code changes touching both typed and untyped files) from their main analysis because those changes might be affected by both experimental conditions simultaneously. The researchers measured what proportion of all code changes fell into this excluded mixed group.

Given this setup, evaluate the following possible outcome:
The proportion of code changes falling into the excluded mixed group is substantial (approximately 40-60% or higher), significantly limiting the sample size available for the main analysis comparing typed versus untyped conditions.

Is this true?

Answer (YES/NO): NO